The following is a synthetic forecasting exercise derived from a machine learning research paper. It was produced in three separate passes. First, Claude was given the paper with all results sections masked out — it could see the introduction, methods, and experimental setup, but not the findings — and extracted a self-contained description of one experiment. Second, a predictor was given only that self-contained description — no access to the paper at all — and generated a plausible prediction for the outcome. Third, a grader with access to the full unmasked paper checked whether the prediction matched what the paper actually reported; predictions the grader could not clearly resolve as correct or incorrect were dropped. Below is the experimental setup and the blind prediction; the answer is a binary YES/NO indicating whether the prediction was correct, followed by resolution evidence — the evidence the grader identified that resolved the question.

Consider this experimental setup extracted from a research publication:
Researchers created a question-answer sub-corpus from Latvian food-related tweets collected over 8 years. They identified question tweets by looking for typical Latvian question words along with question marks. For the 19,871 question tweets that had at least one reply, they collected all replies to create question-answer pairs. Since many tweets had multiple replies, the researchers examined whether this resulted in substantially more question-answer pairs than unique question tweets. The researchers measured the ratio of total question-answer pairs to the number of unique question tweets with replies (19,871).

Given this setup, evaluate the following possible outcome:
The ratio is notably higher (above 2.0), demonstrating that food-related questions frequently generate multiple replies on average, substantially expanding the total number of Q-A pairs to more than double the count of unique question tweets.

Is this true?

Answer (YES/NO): YES